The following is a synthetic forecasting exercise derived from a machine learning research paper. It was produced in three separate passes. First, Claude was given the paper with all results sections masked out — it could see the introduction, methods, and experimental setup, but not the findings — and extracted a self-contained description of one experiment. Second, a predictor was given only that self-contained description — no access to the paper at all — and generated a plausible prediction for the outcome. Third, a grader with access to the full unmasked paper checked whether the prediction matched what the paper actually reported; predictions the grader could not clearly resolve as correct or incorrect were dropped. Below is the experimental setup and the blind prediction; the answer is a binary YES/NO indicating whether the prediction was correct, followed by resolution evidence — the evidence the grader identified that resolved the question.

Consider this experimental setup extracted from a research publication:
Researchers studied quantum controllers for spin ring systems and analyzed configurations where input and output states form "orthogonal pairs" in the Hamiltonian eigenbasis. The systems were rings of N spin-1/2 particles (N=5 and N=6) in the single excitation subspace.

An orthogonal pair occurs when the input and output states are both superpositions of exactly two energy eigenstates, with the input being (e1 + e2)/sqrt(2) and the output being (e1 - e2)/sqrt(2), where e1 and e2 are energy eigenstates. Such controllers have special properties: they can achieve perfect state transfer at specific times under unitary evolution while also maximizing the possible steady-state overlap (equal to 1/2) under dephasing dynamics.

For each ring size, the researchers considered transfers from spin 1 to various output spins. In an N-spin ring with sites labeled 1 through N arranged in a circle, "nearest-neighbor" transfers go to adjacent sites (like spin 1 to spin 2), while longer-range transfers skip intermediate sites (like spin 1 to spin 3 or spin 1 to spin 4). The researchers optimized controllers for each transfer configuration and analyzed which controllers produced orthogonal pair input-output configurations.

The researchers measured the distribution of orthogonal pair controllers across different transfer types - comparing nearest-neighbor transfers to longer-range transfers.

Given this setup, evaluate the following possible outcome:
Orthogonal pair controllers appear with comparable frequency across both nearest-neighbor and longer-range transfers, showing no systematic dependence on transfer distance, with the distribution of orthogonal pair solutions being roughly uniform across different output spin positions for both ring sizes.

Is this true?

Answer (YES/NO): NO